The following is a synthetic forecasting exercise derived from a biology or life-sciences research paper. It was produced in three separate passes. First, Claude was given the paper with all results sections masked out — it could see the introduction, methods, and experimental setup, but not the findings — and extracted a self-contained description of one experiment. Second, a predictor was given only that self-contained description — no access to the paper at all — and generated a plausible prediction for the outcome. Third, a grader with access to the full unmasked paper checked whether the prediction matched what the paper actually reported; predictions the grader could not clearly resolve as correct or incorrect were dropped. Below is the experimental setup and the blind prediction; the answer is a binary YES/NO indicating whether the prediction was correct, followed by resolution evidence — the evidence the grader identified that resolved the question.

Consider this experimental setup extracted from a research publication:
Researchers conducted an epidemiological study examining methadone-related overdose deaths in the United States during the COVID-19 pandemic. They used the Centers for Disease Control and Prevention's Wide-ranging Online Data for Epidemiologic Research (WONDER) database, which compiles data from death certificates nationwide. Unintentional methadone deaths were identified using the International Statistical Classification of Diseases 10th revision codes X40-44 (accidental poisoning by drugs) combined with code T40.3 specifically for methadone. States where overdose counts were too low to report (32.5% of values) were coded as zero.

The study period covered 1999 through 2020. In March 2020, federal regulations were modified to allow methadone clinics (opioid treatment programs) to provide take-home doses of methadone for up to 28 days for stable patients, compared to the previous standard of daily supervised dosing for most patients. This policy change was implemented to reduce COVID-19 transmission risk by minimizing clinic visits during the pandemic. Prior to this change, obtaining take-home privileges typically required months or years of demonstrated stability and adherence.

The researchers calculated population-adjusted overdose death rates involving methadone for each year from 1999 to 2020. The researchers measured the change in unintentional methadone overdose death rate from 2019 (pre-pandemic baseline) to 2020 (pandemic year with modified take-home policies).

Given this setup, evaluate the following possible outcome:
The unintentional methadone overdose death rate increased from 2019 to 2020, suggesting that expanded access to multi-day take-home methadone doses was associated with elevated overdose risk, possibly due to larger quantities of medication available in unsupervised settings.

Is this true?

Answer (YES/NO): YES